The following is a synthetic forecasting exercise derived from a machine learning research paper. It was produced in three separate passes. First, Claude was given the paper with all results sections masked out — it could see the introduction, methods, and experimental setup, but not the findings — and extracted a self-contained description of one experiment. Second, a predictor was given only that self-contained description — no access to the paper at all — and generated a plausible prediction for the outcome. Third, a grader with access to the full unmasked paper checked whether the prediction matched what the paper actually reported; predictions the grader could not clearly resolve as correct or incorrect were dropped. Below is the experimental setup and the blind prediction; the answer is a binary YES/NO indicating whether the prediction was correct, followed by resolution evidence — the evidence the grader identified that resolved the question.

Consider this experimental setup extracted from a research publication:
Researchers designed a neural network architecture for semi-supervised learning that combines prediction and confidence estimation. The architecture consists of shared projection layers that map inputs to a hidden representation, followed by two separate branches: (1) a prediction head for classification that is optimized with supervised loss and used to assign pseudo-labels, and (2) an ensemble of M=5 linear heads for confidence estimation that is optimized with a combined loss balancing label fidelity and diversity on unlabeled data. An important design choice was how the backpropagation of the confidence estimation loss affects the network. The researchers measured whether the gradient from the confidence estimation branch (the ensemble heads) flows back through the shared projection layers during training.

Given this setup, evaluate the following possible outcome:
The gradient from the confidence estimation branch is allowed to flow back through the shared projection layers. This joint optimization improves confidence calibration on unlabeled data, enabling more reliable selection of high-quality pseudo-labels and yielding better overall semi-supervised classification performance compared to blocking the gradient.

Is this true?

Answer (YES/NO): NO